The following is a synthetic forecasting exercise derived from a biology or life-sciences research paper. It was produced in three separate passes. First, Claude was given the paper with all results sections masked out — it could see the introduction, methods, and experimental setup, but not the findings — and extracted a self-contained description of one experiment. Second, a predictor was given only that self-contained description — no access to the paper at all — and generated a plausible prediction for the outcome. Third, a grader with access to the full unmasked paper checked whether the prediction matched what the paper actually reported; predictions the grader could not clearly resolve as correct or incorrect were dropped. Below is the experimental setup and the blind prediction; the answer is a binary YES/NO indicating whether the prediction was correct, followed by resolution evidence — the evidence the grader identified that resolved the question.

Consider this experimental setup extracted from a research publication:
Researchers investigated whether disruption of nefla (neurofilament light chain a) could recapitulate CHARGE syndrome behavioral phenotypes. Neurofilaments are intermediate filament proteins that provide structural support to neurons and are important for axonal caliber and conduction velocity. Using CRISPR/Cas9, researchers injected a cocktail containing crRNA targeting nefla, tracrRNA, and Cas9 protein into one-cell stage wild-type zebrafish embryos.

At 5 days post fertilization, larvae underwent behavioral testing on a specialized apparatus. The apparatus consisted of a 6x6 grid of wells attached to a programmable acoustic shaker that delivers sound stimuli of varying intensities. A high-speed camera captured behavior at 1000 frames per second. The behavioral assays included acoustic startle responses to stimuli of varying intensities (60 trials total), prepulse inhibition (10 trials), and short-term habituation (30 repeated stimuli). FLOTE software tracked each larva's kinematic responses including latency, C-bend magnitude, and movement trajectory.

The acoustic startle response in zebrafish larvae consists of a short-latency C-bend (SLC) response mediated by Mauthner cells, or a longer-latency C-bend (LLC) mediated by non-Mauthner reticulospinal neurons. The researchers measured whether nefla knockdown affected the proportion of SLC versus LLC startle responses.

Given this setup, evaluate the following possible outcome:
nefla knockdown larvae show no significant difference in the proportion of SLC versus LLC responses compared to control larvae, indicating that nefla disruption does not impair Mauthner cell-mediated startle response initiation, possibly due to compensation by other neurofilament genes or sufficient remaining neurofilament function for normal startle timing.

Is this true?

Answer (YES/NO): NO